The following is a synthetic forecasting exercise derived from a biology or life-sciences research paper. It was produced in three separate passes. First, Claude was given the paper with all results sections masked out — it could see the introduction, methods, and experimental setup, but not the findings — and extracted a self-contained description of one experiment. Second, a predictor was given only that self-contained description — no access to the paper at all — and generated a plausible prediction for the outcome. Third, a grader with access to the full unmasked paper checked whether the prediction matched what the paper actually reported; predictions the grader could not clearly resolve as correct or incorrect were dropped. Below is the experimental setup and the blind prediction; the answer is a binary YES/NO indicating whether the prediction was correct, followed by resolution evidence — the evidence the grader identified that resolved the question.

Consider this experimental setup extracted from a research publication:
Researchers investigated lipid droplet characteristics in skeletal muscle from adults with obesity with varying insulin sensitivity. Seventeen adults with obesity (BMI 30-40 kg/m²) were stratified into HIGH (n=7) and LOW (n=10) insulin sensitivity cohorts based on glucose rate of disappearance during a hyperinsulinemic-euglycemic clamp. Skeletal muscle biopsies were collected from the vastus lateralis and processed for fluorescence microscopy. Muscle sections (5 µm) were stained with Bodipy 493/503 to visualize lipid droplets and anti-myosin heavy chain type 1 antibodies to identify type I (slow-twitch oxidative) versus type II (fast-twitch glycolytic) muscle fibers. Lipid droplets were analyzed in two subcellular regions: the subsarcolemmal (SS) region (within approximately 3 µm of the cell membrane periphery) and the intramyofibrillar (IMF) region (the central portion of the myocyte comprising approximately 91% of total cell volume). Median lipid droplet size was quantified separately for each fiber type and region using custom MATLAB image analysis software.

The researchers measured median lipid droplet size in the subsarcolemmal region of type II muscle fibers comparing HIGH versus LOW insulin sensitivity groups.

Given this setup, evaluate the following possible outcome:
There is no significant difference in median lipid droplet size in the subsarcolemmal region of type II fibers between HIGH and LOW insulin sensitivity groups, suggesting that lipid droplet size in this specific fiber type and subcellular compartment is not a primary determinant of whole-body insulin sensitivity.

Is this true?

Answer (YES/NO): NO